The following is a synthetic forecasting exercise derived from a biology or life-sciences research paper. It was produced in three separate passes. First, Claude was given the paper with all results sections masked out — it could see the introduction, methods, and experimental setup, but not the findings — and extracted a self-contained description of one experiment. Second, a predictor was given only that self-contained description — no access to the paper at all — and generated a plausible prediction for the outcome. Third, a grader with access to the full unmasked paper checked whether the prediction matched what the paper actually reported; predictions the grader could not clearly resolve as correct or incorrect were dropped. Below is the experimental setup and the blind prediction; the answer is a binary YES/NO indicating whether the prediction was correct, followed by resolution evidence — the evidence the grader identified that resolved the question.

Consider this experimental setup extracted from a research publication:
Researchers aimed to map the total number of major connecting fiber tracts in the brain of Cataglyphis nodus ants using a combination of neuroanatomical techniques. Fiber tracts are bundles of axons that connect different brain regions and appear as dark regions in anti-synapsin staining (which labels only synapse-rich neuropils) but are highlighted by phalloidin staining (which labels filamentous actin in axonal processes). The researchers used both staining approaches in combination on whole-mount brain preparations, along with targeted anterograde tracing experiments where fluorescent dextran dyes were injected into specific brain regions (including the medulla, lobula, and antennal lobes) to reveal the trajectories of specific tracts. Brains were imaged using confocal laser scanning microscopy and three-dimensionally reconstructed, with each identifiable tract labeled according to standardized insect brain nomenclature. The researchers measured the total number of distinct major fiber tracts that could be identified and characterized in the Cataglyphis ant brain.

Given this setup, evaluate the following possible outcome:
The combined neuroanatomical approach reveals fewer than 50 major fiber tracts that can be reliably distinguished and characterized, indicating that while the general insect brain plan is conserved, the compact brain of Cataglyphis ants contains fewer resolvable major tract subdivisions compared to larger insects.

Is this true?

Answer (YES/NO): YES